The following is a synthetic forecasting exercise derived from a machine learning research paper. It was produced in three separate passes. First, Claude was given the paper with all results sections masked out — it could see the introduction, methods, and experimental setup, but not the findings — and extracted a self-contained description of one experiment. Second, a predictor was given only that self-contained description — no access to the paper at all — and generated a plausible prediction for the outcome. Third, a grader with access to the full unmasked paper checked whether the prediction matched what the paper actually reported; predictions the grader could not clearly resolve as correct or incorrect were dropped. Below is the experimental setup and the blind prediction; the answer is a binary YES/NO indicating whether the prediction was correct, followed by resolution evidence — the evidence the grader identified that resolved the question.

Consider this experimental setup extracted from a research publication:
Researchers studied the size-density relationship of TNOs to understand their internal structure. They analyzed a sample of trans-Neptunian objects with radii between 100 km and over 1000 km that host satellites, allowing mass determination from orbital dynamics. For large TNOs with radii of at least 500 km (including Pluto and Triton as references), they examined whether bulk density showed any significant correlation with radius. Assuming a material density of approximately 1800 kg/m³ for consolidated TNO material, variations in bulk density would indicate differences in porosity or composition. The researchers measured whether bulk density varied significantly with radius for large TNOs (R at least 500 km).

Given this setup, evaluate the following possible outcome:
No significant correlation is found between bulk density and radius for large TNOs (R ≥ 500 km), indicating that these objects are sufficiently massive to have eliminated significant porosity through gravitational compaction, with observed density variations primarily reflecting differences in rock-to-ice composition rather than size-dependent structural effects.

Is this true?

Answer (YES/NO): YES